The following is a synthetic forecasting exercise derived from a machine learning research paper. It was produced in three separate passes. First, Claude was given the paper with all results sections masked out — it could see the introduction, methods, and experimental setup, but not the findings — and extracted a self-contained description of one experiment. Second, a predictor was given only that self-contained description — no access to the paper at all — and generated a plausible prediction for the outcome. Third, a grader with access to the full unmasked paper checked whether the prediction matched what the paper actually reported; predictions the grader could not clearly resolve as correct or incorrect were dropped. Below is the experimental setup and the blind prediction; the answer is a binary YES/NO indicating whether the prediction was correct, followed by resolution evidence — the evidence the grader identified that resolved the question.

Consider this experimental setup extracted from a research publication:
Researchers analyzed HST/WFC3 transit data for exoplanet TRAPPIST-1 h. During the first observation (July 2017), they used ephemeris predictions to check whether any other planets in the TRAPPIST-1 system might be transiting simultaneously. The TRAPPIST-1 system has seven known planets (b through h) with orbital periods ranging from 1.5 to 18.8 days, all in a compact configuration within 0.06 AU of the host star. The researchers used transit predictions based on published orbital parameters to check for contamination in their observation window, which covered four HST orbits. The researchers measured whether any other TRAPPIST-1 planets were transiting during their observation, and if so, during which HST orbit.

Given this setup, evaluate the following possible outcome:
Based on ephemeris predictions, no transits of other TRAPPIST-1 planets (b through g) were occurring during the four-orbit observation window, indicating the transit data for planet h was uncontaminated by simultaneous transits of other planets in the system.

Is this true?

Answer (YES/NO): NO